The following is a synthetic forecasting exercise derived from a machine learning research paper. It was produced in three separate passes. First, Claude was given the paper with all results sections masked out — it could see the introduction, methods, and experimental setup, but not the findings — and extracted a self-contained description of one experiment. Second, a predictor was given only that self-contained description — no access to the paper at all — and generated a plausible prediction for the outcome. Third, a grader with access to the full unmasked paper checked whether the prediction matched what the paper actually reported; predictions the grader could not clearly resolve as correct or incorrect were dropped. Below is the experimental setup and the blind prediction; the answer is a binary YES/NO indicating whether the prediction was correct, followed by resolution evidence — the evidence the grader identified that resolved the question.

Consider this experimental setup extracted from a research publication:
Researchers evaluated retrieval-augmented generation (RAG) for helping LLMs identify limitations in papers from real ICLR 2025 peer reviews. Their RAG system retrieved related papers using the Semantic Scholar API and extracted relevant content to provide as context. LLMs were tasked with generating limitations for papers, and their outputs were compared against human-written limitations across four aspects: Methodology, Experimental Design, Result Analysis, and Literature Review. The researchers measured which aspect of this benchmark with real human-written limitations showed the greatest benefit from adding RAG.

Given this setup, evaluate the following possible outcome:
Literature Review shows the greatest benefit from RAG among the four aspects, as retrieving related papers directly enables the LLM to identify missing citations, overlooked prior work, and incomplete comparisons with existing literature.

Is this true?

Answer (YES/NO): YES